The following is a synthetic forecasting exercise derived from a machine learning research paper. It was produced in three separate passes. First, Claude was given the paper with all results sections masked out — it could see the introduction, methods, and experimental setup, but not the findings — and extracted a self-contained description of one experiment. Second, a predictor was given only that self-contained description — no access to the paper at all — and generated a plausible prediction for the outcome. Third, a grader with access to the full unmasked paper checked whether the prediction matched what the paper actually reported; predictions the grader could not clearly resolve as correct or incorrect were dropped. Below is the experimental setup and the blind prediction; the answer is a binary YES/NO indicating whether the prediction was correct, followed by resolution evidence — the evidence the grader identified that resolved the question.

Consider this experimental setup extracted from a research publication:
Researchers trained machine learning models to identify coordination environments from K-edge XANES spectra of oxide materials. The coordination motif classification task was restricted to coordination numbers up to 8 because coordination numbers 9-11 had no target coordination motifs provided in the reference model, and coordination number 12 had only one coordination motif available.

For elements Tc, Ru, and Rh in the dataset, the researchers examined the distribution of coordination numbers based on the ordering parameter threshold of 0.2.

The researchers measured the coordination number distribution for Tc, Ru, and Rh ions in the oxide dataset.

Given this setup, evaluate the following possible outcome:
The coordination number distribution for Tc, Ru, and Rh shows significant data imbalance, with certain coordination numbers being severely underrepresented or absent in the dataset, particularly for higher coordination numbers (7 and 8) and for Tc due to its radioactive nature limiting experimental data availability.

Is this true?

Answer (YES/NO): NO